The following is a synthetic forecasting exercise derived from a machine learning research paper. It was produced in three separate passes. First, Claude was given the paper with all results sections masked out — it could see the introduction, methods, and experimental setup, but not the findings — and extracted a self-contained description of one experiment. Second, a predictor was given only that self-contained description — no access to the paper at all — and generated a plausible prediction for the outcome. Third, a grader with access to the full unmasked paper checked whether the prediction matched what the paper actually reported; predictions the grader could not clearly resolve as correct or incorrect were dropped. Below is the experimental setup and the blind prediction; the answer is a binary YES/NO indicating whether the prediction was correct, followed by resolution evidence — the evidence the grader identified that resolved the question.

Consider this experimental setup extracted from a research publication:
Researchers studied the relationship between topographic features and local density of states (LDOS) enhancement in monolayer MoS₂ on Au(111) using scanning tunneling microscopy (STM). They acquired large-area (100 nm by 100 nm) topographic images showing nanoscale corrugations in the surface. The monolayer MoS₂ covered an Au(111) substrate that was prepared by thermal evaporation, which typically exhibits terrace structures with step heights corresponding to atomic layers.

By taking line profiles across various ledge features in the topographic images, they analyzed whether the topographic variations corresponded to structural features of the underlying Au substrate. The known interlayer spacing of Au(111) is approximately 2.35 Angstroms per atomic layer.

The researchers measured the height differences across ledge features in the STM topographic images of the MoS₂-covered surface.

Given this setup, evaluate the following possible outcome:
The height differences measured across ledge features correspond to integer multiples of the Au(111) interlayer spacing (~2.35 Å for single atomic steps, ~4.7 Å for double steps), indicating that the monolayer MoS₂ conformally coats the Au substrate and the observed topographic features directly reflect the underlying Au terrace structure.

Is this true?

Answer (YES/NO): YES